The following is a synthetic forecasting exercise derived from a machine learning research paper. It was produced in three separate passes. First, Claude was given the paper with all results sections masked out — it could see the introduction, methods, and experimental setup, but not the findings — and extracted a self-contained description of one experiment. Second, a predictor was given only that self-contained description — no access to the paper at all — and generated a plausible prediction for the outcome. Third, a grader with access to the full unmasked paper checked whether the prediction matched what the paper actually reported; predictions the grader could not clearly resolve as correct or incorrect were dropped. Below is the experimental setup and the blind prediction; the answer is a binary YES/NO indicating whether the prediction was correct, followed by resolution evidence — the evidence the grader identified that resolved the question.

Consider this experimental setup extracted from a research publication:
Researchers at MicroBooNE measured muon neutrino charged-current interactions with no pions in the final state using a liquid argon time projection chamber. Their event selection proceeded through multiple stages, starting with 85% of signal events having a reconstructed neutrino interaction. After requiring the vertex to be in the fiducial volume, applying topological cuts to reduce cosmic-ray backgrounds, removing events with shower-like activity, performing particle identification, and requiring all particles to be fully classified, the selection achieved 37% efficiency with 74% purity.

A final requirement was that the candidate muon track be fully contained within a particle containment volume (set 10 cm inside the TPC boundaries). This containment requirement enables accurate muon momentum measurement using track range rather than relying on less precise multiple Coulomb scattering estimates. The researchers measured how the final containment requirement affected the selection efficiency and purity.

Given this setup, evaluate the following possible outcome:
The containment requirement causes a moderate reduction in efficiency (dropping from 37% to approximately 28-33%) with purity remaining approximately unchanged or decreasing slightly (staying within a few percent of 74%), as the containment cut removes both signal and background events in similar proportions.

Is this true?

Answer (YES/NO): NO